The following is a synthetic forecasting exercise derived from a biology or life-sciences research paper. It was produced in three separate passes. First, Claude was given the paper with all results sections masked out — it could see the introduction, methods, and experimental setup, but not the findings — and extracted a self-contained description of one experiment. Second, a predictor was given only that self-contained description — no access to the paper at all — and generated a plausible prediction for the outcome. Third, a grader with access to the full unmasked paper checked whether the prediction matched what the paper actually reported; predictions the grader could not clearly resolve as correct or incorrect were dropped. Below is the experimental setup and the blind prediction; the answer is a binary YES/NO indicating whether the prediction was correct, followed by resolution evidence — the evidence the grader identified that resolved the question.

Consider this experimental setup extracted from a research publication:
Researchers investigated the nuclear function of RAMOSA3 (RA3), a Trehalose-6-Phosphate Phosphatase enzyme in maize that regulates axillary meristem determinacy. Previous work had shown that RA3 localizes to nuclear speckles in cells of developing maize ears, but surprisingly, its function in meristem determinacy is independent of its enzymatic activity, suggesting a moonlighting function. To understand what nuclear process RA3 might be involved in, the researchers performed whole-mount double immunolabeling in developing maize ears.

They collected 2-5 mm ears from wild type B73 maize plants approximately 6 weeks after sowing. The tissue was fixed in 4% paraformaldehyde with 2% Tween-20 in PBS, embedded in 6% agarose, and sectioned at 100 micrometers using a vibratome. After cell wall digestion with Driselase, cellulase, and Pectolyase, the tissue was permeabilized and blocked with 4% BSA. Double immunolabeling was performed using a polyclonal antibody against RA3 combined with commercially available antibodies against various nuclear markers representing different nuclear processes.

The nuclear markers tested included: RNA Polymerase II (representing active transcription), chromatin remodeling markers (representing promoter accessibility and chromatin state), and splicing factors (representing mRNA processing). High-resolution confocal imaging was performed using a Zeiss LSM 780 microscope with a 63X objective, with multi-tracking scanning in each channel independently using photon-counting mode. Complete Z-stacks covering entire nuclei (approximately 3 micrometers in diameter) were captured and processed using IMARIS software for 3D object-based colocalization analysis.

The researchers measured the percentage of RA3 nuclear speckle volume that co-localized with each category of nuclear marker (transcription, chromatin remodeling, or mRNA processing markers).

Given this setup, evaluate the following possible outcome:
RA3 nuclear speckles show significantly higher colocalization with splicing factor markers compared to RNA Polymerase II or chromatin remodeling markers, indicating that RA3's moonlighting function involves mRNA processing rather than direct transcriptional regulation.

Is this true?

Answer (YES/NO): NO